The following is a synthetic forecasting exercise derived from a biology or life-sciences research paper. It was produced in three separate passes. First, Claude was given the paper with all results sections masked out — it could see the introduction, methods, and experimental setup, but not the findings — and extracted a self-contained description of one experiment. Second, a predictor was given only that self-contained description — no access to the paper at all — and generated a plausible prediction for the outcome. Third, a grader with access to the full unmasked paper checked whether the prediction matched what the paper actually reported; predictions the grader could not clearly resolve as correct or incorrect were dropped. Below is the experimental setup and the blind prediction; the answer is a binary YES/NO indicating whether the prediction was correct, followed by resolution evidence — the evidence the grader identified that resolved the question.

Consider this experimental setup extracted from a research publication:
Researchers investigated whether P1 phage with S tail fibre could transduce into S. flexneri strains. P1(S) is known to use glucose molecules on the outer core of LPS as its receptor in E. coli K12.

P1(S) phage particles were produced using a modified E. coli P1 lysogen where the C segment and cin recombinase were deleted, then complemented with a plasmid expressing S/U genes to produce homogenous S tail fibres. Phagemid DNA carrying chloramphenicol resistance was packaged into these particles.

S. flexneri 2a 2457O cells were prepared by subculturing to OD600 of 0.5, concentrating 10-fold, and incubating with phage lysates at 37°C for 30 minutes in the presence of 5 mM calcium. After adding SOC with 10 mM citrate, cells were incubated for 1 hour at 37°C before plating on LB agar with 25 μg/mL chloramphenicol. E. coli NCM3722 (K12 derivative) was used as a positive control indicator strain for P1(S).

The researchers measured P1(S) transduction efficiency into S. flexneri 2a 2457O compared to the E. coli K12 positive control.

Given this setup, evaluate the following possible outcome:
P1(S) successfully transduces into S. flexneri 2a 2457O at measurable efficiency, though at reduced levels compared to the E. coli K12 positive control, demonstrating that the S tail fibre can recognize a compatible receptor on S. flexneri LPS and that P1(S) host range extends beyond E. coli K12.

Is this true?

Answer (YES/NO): NO